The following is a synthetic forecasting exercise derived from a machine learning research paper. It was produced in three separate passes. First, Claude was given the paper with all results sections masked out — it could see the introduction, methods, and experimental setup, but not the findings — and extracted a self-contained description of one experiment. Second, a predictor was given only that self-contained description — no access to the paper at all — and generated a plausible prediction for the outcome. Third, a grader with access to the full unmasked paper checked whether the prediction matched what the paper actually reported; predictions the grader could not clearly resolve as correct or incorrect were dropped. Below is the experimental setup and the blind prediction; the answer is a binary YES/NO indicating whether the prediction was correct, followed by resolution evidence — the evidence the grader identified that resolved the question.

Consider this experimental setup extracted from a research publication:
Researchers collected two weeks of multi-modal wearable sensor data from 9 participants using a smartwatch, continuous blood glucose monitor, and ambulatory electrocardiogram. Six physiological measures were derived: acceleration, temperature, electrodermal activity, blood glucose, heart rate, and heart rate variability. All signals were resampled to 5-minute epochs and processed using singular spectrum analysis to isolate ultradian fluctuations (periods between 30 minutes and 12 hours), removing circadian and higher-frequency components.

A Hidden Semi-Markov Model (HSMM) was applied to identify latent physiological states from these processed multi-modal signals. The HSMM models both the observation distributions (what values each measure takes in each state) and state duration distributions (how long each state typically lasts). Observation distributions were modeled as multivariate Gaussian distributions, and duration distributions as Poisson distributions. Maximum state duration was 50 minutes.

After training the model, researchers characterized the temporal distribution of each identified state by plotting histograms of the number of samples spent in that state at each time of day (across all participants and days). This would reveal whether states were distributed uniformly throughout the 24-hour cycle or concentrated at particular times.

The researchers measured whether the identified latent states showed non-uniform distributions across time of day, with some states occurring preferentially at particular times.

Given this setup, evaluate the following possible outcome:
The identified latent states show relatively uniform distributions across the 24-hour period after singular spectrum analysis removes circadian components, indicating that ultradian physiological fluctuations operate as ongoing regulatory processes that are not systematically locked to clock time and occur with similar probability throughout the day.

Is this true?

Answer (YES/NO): NO